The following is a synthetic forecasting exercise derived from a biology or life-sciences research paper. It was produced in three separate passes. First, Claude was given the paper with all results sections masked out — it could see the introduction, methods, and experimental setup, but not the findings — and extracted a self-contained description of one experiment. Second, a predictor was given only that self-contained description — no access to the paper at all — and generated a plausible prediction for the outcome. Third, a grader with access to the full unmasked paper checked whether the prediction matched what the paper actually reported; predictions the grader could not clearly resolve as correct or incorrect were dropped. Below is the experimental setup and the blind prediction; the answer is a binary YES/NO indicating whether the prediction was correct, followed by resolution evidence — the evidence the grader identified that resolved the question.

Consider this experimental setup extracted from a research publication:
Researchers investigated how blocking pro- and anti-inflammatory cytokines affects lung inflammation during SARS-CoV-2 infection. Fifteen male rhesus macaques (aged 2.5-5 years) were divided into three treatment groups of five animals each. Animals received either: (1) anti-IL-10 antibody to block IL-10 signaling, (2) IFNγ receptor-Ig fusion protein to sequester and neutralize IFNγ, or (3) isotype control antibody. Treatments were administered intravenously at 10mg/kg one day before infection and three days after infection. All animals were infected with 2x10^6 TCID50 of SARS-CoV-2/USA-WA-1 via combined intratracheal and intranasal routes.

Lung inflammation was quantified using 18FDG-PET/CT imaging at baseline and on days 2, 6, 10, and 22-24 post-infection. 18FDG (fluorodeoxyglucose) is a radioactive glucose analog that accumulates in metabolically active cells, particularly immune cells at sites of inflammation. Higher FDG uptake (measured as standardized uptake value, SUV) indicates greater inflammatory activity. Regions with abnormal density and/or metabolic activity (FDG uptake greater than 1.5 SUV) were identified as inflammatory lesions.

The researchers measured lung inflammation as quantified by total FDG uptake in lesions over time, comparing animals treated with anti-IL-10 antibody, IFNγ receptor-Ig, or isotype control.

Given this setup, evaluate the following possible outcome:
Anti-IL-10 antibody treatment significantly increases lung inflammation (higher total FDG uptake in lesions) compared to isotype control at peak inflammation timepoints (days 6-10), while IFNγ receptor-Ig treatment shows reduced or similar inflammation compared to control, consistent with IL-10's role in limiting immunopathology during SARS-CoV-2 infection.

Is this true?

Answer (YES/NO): YES